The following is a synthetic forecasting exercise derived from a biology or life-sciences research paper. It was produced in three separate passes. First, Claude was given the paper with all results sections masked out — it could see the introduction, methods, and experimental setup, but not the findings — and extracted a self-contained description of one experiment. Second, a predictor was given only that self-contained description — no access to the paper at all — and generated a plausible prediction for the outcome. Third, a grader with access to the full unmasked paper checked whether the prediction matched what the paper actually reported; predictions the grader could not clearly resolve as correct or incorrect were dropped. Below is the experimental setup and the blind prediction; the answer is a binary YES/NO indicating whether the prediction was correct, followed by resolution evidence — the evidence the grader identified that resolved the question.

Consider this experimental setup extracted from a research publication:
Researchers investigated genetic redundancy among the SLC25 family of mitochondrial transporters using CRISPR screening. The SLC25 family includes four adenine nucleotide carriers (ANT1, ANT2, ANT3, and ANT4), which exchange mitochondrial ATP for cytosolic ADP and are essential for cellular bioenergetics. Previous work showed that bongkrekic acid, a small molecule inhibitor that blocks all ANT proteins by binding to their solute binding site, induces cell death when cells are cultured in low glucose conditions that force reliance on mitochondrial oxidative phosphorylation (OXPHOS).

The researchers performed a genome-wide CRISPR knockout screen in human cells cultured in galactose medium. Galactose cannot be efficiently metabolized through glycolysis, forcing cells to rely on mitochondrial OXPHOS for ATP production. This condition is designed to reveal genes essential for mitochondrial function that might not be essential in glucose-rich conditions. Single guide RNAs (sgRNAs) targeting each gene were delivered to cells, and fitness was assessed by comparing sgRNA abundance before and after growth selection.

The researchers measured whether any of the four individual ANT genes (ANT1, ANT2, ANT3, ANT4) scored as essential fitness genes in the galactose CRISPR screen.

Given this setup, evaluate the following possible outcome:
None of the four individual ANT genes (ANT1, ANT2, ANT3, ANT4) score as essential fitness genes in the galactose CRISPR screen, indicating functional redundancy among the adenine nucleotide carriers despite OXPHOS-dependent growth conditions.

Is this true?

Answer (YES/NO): YES